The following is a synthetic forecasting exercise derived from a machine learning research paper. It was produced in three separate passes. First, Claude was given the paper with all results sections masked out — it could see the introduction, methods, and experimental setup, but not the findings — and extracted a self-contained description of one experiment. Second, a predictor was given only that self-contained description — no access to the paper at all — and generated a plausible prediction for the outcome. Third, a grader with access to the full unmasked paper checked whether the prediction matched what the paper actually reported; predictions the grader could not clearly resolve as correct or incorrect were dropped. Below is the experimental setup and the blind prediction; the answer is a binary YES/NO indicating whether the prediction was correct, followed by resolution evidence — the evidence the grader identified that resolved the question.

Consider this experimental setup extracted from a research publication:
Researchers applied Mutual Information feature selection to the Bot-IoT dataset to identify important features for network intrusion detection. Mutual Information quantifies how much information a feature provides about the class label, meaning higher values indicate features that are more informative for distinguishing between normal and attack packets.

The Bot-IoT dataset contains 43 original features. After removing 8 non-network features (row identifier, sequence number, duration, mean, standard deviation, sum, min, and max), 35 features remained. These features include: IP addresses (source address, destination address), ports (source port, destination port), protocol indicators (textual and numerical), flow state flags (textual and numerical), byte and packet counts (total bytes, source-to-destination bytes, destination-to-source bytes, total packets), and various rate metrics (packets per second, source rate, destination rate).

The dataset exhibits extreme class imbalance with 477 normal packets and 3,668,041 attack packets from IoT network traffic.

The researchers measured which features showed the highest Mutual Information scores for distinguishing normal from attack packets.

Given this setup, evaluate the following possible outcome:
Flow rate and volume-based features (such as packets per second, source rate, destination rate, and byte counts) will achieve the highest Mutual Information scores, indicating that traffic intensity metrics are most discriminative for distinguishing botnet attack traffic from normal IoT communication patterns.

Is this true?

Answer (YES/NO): NO